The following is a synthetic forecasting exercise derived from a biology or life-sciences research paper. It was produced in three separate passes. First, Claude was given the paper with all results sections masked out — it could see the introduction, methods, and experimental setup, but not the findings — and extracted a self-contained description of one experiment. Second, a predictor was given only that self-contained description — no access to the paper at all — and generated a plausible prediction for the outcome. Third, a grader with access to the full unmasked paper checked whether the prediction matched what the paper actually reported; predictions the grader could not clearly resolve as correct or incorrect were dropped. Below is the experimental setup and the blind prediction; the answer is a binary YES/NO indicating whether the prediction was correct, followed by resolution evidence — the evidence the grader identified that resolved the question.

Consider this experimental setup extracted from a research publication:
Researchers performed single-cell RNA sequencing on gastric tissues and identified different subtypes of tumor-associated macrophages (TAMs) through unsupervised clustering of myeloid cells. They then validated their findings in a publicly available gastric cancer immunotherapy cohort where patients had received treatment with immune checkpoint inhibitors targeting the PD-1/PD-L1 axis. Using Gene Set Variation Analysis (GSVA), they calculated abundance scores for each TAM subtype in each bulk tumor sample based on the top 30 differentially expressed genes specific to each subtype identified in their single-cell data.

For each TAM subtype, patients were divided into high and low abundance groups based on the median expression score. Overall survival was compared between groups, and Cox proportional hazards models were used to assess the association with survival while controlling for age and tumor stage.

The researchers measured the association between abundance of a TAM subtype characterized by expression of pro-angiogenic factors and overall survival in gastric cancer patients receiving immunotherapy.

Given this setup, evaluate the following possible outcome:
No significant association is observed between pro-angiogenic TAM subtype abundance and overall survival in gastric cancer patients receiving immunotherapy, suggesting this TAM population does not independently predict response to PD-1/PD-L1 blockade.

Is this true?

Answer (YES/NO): NO